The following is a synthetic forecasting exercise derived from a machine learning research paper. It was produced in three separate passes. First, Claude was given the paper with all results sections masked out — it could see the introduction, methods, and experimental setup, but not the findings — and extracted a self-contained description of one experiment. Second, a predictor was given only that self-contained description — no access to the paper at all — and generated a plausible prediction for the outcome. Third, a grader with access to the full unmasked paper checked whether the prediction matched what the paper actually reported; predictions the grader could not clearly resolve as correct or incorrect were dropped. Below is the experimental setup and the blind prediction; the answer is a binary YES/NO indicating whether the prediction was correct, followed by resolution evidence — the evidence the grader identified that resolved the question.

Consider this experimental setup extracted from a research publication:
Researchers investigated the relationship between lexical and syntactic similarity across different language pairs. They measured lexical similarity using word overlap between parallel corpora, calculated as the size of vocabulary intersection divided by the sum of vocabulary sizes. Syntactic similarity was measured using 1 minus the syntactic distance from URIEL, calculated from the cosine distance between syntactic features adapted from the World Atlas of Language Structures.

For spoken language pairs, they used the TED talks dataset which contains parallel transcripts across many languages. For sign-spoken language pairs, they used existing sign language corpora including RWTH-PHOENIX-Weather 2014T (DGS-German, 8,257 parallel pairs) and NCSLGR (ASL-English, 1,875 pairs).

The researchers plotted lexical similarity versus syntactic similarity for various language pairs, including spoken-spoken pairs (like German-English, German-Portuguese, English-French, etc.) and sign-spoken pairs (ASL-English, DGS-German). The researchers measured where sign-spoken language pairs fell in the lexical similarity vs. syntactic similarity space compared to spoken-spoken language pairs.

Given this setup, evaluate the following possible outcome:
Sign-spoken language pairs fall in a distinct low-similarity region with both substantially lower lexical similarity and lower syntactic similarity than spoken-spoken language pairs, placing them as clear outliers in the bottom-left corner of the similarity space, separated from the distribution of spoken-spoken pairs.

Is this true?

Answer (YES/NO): NO